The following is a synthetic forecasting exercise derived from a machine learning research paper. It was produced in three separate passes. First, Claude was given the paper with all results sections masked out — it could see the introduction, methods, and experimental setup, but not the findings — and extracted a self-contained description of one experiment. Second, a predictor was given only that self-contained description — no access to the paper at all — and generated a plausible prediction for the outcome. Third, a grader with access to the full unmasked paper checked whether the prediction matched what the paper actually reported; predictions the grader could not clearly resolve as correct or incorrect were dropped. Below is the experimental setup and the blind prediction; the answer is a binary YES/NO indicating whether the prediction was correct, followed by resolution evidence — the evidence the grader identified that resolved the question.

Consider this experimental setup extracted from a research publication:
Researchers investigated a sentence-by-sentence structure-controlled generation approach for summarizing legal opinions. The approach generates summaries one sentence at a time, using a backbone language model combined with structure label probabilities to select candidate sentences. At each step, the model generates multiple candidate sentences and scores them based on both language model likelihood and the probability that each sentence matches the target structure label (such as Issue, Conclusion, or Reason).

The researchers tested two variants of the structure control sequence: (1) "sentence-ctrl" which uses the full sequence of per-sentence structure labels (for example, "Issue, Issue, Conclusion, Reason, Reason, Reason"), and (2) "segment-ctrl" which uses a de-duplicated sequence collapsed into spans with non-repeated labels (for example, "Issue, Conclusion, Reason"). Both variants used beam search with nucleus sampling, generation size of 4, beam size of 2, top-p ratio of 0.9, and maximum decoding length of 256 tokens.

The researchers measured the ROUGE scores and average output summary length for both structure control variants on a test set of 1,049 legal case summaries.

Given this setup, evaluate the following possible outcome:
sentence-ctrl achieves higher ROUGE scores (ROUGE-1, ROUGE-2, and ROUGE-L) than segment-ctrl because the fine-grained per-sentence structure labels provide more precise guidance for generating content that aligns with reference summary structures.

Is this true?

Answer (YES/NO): YES